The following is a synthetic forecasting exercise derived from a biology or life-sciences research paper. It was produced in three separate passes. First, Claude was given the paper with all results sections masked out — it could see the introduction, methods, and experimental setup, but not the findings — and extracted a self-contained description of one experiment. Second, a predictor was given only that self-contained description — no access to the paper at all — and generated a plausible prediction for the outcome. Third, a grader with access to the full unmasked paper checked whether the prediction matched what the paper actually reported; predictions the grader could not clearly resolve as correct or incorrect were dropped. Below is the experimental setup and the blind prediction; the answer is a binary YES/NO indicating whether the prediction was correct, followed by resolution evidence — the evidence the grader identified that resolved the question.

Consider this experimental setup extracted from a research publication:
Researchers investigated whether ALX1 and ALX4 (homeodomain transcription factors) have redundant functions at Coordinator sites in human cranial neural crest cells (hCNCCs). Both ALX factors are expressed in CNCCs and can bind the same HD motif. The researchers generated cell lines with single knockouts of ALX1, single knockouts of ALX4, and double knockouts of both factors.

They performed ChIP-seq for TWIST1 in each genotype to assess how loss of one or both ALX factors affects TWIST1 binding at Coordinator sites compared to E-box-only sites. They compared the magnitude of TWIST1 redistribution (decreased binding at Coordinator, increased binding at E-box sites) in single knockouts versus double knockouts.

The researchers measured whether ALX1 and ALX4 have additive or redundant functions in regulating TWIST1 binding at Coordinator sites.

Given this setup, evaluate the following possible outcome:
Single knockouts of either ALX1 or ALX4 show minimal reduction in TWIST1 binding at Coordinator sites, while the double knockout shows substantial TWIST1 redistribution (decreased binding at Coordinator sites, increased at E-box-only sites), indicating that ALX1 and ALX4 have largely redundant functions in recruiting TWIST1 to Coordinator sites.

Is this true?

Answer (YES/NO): NO